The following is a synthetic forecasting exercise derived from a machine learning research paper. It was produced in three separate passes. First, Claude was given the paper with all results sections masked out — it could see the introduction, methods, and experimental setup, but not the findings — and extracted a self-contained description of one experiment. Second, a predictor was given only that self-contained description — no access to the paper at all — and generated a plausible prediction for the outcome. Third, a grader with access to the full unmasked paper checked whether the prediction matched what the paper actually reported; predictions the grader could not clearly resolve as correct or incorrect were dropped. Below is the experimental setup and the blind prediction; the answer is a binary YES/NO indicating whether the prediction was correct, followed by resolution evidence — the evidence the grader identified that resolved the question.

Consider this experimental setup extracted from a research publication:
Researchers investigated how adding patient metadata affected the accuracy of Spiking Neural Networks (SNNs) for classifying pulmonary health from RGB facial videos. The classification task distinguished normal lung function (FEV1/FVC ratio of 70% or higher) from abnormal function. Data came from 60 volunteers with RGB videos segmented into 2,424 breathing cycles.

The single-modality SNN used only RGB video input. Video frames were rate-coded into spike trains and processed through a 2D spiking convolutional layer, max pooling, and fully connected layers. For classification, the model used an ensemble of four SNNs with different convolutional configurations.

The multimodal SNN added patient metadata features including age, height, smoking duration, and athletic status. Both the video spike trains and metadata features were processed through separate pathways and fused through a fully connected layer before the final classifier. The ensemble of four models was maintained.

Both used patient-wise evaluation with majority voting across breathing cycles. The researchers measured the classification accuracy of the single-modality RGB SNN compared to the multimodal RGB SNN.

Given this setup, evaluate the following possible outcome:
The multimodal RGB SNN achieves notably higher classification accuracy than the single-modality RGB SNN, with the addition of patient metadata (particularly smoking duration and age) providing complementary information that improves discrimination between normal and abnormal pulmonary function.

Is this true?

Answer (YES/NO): YES